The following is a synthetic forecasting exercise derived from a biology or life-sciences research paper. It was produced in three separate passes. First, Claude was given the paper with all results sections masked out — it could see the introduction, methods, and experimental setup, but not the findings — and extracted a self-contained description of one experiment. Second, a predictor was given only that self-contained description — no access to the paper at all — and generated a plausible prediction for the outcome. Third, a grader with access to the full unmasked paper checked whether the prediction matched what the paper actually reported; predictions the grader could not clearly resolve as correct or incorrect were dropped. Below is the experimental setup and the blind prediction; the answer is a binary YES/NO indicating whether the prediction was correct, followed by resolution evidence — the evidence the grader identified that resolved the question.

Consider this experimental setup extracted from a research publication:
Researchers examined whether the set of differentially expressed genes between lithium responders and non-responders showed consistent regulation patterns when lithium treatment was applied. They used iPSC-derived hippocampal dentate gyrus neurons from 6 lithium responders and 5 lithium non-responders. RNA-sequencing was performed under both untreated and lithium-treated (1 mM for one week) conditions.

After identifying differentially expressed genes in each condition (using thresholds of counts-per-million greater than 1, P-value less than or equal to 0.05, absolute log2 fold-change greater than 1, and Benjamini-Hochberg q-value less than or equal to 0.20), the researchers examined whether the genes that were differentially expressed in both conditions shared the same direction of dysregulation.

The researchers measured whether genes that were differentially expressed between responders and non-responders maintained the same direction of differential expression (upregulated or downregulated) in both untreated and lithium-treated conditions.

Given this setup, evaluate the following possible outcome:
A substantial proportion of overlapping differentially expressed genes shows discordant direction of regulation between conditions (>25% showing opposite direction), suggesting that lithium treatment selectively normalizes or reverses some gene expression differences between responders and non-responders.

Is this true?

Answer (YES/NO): NO